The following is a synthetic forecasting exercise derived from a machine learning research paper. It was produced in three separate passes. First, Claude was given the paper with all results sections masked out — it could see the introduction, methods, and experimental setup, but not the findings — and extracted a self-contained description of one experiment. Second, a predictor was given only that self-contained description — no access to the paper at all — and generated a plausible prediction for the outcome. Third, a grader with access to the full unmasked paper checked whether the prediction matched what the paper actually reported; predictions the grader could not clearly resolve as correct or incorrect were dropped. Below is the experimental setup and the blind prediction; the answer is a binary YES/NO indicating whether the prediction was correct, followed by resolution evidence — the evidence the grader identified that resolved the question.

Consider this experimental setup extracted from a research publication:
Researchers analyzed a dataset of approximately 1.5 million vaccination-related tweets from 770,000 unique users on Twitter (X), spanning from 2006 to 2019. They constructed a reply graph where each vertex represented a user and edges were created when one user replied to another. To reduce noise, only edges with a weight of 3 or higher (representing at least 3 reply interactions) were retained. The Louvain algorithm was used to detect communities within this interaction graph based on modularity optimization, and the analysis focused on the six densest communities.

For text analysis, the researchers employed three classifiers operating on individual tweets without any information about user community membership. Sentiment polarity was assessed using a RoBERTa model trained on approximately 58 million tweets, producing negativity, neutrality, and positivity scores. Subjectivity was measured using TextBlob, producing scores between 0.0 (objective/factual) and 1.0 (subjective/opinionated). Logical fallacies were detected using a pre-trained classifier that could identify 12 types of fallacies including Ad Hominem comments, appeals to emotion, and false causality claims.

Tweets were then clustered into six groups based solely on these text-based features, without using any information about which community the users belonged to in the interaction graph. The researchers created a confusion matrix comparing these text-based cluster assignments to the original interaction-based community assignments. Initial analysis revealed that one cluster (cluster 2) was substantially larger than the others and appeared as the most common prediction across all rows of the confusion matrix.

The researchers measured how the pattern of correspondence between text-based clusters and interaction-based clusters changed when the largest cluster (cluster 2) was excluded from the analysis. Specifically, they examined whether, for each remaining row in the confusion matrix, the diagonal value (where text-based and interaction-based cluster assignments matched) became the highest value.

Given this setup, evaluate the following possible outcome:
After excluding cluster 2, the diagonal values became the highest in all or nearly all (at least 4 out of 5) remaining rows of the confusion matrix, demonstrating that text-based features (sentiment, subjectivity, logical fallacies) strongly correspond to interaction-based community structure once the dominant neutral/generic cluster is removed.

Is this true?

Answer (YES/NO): YES